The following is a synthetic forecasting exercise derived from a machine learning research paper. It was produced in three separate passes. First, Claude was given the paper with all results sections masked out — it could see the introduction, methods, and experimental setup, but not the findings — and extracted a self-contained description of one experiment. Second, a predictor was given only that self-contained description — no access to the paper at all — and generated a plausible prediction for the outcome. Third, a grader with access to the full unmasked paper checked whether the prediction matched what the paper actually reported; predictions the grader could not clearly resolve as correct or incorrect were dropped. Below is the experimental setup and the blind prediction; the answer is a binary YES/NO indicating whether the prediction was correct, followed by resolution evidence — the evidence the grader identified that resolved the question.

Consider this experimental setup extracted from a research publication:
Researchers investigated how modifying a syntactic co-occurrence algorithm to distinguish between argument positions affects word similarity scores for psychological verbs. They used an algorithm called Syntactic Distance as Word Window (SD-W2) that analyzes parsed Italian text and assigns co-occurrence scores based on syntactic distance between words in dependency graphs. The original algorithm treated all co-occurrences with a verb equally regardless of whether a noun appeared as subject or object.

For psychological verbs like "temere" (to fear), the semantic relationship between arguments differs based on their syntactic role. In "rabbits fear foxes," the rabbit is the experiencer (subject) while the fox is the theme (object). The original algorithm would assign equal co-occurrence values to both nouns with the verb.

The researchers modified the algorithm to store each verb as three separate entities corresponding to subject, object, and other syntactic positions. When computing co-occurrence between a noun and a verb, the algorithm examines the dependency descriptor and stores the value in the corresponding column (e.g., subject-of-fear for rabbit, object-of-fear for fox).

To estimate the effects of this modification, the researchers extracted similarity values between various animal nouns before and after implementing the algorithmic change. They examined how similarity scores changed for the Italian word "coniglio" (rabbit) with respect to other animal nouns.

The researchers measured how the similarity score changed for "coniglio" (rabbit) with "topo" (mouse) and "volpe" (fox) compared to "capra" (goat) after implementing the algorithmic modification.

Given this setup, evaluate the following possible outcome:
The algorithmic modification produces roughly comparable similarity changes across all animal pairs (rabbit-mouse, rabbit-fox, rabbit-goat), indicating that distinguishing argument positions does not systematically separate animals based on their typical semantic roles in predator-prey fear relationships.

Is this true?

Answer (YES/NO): NO